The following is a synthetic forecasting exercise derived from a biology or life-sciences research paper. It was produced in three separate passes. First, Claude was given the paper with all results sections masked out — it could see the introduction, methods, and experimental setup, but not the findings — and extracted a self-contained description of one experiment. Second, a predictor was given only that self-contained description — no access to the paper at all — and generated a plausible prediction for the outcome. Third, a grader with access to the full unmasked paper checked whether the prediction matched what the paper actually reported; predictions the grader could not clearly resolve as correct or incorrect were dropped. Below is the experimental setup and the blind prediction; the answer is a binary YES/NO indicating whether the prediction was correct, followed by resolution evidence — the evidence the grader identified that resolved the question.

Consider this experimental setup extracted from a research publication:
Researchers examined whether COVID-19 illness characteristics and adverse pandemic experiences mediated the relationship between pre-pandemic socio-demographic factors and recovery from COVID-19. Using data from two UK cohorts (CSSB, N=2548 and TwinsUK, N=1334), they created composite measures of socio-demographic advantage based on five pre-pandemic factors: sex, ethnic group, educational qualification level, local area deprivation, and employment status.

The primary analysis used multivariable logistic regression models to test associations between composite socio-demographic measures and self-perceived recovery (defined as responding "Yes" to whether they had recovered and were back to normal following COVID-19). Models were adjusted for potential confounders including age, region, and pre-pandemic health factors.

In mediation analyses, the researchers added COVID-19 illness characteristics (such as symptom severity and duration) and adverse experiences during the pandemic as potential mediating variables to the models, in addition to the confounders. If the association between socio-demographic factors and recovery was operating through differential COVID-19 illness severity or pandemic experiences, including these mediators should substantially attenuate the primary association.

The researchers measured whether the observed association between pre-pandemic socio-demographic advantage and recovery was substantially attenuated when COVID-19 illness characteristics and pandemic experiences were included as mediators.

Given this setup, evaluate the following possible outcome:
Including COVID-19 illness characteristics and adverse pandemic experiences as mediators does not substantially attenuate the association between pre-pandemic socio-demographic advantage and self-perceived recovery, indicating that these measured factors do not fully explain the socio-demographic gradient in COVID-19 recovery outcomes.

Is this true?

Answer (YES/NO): YES